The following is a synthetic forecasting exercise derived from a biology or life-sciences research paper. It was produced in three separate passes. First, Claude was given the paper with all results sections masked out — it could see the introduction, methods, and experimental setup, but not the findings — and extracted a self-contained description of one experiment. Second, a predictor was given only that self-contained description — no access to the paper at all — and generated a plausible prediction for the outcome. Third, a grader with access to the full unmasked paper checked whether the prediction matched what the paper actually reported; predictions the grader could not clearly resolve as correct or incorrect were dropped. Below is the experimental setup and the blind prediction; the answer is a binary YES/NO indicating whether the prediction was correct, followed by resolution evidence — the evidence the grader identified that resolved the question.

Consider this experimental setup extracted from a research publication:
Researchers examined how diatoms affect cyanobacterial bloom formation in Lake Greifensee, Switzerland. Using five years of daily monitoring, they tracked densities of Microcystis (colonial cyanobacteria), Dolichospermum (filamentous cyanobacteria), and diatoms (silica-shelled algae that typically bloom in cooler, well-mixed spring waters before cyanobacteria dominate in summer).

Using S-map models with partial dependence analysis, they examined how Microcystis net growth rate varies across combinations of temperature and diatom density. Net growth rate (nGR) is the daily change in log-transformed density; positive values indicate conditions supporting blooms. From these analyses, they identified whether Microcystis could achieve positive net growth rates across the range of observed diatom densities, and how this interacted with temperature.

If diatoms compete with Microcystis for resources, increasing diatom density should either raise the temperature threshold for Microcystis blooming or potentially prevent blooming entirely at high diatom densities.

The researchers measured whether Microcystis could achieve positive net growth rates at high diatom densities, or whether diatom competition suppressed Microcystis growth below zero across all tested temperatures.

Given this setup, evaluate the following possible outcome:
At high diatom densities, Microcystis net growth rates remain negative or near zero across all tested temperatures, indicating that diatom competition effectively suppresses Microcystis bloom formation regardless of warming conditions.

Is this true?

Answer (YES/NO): YES